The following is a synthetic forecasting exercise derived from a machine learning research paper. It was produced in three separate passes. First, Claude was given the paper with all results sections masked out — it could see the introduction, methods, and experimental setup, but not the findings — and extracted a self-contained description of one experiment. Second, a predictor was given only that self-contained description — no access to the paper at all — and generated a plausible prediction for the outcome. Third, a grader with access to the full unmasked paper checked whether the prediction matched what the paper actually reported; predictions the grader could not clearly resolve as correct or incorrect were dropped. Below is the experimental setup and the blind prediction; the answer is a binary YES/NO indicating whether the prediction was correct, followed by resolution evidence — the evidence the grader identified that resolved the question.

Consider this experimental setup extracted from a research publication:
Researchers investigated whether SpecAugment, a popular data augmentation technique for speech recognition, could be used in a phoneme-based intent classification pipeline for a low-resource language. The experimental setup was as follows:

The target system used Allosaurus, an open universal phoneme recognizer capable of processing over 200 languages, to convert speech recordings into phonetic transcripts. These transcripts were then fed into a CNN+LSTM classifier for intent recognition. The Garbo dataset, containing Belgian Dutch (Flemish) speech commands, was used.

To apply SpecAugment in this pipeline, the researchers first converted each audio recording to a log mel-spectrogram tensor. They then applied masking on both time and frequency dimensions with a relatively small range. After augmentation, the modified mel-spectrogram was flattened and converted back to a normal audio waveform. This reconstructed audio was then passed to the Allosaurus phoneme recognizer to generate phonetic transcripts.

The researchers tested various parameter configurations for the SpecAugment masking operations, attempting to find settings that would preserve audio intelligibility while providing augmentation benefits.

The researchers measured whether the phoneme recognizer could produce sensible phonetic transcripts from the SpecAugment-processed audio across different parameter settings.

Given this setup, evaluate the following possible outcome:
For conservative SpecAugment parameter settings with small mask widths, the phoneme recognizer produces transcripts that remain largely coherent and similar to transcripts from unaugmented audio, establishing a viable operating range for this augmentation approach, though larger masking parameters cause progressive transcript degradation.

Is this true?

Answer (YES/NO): NO